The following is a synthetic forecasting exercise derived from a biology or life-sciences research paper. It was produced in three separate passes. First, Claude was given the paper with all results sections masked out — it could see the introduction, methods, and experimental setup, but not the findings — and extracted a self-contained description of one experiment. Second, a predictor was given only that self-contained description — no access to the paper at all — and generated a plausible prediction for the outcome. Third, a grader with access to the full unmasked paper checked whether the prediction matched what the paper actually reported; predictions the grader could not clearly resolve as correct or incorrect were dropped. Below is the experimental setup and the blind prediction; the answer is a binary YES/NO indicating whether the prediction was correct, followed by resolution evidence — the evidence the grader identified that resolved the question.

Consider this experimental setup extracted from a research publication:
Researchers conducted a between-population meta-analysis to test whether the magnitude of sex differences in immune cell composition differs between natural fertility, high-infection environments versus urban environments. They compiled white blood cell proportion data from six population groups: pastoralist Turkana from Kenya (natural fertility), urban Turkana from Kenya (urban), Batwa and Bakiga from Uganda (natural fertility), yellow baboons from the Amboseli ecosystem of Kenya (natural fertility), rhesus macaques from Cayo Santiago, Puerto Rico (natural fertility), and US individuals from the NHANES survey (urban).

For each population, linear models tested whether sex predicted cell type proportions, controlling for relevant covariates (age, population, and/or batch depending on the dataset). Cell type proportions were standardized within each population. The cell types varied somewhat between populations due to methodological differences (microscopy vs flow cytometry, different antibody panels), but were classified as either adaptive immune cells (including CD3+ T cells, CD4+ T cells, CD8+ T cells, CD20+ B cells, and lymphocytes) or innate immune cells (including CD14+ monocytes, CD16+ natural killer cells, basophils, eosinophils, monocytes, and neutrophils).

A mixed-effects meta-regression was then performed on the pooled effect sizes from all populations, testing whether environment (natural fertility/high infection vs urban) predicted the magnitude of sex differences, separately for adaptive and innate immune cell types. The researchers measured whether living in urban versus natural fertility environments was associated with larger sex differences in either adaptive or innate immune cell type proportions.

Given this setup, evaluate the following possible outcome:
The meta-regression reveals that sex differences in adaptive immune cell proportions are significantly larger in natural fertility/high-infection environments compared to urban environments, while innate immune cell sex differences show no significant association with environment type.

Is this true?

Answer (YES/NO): NO